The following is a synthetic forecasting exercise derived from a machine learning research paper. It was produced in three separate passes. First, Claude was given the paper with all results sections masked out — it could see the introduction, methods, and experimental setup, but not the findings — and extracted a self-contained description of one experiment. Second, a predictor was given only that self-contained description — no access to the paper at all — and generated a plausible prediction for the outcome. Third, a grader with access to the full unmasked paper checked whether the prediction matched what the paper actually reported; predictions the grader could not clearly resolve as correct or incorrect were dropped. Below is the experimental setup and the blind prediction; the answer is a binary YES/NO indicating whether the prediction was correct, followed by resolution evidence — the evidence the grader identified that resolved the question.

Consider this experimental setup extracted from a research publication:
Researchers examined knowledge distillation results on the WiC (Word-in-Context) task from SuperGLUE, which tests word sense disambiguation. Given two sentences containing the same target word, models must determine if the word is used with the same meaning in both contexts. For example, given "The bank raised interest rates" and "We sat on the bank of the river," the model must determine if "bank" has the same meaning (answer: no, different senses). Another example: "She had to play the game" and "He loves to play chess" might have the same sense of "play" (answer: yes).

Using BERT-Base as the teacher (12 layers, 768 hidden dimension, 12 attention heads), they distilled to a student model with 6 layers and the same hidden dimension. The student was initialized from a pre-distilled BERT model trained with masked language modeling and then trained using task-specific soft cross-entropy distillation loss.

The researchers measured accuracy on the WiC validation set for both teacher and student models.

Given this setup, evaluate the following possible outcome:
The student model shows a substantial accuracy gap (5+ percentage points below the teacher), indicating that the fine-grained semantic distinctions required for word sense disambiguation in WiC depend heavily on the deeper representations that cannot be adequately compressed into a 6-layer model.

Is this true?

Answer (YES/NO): NO